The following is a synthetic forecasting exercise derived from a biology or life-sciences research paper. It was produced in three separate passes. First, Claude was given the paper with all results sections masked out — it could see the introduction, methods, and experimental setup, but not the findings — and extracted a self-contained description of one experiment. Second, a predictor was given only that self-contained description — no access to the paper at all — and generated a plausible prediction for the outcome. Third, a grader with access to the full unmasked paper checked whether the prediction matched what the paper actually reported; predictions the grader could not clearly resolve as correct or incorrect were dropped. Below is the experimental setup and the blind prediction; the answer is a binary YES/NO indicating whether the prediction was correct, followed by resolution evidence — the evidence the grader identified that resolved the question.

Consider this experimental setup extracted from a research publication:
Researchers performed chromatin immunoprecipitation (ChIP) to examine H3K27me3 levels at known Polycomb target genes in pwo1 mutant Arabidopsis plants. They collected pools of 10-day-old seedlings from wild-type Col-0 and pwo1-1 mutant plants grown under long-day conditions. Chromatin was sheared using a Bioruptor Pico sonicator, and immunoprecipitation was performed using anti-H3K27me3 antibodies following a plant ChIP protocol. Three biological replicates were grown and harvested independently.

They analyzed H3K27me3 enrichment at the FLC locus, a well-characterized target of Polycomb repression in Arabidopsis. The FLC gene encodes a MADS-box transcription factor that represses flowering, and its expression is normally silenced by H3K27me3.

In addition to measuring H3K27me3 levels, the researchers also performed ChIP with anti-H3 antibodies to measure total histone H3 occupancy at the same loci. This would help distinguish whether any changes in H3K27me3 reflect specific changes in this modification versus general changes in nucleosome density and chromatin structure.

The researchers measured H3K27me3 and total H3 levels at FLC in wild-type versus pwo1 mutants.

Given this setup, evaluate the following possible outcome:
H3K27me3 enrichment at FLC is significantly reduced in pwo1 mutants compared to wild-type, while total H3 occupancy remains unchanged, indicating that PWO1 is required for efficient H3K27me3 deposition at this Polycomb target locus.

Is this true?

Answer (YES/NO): NO